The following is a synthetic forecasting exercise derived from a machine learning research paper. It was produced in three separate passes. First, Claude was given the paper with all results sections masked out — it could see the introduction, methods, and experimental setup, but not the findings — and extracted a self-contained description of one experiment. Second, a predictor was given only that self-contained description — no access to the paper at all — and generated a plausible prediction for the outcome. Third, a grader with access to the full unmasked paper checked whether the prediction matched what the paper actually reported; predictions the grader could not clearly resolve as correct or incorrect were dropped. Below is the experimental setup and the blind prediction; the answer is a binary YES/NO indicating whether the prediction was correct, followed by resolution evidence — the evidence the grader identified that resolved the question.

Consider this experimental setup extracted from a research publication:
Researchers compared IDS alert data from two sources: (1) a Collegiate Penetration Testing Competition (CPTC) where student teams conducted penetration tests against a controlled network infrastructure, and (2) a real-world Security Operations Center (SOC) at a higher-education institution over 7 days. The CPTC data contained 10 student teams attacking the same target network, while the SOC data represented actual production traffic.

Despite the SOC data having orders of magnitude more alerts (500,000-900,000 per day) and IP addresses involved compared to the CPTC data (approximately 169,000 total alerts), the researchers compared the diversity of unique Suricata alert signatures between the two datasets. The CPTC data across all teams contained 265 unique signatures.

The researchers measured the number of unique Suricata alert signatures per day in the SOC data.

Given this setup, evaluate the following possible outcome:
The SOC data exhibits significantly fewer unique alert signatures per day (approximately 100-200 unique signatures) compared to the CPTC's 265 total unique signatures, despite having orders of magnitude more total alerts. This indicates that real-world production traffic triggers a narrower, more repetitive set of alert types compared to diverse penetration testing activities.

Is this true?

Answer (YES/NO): NO